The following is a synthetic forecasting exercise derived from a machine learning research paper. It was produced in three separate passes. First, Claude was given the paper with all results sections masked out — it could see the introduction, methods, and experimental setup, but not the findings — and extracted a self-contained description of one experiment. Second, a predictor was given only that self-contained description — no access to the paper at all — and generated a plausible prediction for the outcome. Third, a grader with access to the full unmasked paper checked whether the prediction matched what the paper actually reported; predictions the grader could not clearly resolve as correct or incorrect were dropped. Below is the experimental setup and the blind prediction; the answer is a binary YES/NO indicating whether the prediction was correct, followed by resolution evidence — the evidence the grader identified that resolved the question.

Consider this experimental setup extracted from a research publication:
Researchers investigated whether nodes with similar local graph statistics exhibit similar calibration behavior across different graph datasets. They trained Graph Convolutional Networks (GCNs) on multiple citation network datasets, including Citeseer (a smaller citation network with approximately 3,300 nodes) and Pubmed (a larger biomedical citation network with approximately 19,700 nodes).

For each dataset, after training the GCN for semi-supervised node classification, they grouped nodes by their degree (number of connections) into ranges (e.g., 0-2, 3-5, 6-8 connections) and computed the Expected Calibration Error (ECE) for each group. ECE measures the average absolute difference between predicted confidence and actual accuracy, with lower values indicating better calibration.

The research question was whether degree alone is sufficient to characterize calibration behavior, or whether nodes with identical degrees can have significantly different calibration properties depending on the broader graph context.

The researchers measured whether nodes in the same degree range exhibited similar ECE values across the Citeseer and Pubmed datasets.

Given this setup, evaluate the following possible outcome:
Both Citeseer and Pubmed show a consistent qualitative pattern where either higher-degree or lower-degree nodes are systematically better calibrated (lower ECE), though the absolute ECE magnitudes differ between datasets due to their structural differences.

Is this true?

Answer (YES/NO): NO